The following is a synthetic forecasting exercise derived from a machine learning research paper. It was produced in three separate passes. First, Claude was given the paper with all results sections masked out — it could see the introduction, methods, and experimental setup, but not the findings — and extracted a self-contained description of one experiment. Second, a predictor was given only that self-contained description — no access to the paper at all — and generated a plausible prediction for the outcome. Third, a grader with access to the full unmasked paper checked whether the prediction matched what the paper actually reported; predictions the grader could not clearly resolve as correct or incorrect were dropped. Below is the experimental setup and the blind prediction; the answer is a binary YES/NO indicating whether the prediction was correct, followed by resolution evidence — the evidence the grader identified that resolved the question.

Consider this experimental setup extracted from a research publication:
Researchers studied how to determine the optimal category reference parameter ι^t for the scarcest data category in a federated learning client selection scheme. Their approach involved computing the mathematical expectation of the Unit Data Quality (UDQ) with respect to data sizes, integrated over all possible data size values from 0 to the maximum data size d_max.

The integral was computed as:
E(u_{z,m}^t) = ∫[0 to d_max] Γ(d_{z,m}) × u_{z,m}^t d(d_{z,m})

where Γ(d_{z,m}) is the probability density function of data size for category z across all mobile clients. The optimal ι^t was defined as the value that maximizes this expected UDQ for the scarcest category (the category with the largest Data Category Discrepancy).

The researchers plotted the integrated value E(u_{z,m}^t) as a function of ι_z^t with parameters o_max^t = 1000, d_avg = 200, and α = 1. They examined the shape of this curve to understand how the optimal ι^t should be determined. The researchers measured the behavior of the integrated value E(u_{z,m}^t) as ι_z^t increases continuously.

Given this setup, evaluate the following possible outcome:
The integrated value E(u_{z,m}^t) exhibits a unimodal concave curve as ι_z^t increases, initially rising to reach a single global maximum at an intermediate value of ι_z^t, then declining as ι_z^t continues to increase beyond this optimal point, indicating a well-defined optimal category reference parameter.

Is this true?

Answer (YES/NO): YES